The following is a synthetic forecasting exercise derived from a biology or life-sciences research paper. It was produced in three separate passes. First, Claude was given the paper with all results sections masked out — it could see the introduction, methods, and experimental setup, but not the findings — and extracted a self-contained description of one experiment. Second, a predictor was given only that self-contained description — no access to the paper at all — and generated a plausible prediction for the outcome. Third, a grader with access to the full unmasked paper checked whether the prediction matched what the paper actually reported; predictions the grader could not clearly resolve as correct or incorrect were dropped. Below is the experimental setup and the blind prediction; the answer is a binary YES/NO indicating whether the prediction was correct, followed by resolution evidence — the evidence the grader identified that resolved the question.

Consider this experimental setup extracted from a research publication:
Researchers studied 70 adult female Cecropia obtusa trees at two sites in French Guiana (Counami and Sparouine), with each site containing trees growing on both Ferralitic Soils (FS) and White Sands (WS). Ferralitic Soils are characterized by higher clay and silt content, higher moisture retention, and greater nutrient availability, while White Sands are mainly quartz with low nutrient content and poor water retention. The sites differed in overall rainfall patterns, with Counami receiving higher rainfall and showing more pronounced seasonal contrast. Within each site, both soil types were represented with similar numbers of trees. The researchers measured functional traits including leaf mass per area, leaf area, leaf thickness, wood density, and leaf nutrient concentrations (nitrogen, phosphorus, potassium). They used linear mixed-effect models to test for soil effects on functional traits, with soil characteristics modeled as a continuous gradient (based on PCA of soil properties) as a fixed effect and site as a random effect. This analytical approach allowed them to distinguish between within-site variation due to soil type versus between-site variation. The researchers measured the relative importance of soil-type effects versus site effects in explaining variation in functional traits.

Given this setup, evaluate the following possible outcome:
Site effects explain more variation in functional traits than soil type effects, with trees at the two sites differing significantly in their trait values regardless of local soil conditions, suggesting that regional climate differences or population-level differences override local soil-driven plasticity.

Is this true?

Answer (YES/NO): YES